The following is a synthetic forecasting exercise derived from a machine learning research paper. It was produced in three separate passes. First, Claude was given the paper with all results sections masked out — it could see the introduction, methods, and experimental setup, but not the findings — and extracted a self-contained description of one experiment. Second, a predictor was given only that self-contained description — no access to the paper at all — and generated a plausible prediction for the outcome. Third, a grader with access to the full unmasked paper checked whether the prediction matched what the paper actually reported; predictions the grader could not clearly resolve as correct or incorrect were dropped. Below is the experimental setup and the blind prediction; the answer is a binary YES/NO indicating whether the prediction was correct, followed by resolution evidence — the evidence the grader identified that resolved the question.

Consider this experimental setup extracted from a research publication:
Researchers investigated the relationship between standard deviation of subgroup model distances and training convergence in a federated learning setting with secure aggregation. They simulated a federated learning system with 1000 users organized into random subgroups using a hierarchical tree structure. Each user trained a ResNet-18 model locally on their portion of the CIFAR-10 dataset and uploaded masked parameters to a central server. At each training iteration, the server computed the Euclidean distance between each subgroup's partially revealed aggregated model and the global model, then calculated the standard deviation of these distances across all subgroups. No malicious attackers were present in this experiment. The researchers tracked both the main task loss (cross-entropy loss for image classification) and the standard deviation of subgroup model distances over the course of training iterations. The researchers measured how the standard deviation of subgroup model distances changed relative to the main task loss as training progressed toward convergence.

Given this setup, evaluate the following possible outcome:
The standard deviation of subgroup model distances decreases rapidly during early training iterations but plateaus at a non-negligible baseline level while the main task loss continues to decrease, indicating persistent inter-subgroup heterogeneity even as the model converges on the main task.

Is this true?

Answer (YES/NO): NO